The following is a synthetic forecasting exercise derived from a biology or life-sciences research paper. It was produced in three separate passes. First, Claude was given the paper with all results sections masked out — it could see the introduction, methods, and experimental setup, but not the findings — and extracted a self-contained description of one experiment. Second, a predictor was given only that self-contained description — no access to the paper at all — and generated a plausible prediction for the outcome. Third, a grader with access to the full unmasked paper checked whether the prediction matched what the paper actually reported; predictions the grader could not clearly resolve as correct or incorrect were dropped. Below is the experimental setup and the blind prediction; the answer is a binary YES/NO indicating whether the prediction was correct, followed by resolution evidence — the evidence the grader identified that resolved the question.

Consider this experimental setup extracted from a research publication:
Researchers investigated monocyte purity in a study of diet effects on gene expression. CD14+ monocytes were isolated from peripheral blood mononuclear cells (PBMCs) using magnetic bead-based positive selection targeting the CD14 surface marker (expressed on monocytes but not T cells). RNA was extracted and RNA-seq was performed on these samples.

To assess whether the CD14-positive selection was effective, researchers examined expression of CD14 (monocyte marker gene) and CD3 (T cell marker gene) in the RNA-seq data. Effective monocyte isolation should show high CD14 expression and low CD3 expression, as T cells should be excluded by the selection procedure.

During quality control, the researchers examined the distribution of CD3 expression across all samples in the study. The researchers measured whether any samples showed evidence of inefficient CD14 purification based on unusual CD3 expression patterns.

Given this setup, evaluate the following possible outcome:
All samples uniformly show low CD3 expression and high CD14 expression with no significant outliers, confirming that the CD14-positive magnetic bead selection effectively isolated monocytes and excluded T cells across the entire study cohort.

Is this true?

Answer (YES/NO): NO